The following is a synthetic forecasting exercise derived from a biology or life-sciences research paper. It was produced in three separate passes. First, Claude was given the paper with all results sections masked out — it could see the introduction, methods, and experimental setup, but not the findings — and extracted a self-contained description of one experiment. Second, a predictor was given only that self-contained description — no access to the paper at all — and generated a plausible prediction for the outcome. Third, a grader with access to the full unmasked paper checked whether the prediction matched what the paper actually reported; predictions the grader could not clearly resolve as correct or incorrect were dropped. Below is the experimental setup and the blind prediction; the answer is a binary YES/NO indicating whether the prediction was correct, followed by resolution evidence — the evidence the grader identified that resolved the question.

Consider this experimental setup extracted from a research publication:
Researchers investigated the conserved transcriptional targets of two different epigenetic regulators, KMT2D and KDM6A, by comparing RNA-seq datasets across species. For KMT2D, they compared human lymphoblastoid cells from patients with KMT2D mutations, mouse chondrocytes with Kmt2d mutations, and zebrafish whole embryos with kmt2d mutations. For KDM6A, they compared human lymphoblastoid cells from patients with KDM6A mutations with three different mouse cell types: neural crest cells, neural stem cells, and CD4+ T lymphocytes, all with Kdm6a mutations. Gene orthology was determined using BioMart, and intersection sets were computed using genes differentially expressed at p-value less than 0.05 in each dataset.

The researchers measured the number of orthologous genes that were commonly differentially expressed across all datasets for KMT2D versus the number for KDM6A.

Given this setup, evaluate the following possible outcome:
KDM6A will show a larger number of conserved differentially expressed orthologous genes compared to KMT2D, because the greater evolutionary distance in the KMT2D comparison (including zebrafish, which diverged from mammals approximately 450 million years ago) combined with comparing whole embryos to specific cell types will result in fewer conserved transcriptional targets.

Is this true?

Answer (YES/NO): NO